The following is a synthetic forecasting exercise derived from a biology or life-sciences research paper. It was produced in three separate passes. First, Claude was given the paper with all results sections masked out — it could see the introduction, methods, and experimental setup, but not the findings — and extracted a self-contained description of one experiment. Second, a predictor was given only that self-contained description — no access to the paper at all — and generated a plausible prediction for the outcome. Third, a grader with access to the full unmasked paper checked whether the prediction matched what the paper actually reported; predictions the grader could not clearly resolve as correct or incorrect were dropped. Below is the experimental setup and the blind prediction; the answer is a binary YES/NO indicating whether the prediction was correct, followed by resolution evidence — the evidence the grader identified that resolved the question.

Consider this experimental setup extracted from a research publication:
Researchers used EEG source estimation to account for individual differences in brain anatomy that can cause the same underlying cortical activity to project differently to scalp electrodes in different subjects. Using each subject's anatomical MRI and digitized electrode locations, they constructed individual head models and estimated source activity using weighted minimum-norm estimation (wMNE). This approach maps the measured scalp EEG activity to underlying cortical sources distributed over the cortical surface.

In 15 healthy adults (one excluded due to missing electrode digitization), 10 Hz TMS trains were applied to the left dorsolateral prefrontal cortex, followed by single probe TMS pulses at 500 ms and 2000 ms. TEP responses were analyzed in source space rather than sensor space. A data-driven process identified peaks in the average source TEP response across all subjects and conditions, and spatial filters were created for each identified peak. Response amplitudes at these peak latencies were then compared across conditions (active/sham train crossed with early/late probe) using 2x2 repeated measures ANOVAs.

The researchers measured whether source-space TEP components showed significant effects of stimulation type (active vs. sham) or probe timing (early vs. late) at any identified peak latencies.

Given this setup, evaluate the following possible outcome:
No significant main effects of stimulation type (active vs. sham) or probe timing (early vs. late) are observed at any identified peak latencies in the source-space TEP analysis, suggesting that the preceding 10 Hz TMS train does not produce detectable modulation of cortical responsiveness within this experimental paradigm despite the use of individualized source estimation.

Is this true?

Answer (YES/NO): NO